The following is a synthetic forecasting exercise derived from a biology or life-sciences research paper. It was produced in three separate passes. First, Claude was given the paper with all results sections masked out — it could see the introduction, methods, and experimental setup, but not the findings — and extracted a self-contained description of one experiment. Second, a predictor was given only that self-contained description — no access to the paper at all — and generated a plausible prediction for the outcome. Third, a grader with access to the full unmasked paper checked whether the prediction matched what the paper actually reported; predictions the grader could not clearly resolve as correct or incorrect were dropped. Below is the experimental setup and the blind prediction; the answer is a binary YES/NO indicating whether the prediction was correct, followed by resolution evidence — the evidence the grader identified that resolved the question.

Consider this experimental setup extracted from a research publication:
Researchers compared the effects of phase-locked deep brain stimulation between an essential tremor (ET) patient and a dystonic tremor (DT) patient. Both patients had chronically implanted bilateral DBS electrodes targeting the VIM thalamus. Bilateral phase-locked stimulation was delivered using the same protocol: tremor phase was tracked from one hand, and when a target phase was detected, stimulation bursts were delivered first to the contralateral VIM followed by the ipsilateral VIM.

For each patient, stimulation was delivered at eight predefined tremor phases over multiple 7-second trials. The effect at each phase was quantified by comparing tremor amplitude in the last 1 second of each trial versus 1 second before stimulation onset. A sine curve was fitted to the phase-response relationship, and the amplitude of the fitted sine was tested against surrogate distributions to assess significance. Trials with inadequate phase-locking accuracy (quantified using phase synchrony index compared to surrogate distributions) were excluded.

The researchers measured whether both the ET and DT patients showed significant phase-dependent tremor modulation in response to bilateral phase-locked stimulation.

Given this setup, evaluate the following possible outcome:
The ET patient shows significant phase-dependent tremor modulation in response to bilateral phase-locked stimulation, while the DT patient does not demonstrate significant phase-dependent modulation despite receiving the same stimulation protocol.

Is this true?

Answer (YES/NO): NO